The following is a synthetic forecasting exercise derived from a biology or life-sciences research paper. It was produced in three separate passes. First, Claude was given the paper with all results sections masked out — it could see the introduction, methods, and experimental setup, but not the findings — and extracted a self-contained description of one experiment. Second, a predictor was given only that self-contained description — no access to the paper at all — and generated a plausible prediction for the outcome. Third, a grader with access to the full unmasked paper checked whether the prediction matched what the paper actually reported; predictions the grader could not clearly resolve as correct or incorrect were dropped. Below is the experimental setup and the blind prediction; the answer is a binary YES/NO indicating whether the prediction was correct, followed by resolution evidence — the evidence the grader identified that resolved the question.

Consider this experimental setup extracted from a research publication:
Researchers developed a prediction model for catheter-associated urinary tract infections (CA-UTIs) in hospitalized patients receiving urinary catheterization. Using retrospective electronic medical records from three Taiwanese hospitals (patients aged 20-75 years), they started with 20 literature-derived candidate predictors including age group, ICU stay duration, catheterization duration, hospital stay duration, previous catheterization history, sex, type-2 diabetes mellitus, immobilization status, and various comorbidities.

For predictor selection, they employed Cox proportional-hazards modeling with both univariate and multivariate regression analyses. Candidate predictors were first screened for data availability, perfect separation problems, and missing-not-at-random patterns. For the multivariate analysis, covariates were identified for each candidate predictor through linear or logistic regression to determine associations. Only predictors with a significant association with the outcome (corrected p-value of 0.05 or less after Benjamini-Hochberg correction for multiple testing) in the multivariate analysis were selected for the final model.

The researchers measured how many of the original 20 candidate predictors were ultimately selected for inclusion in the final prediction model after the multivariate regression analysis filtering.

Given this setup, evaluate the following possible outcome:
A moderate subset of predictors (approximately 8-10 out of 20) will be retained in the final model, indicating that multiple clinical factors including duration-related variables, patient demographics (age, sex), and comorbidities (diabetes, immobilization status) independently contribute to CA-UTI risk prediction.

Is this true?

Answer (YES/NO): NO